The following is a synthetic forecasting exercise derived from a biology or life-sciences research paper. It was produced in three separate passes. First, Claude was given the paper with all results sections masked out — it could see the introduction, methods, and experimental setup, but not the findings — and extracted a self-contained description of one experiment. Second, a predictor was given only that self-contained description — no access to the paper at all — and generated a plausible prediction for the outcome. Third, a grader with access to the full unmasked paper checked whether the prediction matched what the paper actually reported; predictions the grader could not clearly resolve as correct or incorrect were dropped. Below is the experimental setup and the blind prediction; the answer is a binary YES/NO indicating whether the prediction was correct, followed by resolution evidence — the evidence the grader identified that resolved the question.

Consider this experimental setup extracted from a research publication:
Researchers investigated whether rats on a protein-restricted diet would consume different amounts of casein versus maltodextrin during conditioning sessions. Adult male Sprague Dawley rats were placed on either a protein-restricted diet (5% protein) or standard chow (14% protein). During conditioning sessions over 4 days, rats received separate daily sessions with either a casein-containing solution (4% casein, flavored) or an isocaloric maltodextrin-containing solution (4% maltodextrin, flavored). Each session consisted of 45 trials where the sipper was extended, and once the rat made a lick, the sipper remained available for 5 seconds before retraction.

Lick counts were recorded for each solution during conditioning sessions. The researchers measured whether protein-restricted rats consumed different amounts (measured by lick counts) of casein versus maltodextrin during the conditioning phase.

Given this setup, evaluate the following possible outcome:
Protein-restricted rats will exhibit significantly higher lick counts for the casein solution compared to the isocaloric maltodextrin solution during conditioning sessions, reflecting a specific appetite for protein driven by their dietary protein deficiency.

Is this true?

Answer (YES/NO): NO